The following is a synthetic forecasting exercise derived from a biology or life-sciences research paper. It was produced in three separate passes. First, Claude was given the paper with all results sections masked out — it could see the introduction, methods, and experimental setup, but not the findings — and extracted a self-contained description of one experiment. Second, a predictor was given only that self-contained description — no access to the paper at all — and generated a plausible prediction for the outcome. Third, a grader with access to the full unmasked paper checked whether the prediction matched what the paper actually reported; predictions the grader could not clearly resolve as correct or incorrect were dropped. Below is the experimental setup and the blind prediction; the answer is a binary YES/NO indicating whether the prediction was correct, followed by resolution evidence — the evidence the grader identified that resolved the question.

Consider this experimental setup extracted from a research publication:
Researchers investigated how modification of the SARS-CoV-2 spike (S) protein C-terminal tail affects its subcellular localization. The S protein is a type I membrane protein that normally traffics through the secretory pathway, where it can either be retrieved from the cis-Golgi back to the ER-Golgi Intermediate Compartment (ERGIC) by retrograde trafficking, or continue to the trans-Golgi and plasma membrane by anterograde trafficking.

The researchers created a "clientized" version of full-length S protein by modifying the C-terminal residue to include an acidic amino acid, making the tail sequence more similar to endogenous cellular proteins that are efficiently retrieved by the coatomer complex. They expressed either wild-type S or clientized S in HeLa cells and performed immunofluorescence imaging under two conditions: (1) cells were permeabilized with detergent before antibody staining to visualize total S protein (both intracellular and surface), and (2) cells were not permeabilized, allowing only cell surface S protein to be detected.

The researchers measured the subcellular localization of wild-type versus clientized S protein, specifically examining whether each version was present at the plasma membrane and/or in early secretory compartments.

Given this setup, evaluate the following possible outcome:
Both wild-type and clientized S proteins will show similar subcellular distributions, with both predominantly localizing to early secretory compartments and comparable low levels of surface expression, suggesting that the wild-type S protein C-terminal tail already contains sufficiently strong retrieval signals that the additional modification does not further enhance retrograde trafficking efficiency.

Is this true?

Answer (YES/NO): NO